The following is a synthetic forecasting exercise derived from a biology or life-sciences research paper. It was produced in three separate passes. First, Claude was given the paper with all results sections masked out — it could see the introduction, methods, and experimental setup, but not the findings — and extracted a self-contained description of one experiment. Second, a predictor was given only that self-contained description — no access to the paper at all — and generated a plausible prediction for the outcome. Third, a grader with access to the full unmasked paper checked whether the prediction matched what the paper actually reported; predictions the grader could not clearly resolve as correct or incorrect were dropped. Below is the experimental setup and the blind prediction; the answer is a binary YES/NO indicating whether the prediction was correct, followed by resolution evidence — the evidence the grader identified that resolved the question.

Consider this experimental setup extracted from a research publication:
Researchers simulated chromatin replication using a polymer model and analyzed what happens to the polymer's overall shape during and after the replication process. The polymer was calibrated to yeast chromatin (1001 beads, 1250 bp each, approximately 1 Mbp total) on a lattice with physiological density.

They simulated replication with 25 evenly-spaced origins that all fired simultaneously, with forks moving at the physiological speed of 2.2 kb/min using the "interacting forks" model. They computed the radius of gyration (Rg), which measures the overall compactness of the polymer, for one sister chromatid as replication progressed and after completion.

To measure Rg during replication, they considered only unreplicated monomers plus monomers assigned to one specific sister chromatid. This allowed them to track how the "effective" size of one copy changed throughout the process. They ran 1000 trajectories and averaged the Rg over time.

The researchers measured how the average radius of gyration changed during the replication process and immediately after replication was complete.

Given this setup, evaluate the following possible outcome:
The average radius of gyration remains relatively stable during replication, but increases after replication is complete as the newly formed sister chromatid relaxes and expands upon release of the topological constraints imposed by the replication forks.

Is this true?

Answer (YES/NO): NO